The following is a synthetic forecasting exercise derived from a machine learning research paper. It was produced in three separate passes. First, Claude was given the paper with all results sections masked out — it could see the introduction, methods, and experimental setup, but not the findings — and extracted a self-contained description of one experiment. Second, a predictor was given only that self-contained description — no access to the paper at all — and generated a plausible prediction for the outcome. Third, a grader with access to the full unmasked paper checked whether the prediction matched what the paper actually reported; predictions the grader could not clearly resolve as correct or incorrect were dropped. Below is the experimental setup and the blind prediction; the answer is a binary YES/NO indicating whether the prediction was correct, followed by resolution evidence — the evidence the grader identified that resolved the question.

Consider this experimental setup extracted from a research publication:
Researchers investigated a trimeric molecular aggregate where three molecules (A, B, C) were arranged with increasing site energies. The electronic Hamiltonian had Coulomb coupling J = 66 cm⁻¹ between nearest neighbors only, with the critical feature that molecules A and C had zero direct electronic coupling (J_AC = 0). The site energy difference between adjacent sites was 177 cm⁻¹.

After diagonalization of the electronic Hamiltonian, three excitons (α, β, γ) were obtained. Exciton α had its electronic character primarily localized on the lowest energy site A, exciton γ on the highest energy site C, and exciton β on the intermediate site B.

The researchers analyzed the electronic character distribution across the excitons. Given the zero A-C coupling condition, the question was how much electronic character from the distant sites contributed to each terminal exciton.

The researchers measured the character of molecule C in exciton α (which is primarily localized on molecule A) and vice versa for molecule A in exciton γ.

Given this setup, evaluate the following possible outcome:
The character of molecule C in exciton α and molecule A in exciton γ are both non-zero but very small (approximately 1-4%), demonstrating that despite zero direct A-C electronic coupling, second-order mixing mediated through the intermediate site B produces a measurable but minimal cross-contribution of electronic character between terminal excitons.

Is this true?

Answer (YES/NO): NO